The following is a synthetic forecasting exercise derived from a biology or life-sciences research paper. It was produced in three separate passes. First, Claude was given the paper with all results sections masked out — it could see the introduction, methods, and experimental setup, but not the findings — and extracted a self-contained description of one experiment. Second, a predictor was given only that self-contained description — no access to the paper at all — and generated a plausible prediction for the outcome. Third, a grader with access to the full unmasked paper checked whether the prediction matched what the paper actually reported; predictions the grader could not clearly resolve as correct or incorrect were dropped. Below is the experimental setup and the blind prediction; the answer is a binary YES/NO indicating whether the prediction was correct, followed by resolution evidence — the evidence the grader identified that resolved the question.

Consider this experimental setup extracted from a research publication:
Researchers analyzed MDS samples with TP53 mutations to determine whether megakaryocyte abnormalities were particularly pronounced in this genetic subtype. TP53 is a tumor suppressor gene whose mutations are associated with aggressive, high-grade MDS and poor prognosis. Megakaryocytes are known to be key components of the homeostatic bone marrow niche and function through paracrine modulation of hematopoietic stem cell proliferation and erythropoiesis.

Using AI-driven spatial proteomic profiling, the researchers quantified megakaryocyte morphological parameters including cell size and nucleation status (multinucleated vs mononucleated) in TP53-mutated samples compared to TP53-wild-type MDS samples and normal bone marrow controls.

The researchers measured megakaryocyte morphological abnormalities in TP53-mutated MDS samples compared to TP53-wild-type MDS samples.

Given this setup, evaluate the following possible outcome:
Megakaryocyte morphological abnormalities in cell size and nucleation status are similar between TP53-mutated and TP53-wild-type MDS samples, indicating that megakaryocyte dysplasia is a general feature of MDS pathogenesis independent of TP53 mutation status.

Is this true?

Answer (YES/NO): NO